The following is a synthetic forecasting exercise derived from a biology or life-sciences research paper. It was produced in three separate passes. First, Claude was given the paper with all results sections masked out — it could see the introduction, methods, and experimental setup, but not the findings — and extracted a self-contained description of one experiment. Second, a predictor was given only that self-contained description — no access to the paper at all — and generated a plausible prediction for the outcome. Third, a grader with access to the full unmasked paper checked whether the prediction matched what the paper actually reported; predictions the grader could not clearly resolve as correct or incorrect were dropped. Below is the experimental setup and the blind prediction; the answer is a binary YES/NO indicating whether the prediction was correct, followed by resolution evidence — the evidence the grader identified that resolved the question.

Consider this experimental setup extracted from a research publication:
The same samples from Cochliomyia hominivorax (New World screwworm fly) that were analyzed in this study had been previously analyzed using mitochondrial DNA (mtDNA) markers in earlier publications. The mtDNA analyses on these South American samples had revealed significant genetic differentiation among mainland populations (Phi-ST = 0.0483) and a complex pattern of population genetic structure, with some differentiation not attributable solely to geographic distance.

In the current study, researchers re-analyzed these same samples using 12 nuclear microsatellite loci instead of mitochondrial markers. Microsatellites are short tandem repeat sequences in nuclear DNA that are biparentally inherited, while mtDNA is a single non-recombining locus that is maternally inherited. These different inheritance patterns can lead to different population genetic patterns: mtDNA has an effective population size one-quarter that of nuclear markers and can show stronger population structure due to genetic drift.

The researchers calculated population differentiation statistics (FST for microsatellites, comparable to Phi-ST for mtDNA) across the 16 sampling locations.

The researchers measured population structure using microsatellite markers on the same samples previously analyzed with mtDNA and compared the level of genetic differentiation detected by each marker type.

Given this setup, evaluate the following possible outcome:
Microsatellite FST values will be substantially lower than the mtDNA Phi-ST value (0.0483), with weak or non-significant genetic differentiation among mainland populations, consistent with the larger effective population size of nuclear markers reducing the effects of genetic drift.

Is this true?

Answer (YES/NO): NO